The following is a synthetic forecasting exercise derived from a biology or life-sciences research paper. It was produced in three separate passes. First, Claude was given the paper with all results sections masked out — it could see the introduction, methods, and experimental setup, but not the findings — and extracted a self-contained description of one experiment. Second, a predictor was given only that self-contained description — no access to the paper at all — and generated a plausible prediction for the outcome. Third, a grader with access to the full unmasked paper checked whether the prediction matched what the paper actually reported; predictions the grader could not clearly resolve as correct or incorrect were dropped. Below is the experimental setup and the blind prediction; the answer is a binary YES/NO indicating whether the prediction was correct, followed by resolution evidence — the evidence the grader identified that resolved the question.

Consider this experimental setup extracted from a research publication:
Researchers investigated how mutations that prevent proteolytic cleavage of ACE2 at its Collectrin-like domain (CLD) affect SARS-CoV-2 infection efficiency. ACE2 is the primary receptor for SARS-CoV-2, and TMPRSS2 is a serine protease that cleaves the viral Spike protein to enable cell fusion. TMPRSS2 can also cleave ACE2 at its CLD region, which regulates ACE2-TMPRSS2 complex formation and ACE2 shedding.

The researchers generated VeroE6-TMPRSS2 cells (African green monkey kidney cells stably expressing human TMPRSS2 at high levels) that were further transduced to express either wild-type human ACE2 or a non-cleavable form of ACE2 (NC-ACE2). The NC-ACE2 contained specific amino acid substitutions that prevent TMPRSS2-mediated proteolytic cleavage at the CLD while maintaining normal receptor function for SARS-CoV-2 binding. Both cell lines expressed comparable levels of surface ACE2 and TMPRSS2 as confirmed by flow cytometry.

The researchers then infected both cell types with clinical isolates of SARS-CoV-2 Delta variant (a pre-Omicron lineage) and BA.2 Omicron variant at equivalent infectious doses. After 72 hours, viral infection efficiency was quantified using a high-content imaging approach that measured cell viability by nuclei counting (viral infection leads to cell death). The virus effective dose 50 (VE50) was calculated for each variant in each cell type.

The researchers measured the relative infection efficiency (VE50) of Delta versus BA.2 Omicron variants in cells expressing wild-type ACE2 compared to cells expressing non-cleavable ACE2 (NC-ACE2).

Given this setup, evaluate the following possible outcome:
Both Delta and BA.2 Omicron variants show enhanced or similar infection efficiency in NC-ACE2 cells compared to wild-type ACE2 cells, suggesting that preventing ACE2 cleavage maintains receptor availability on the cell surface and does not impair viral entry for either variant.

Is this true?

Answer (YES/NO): NO